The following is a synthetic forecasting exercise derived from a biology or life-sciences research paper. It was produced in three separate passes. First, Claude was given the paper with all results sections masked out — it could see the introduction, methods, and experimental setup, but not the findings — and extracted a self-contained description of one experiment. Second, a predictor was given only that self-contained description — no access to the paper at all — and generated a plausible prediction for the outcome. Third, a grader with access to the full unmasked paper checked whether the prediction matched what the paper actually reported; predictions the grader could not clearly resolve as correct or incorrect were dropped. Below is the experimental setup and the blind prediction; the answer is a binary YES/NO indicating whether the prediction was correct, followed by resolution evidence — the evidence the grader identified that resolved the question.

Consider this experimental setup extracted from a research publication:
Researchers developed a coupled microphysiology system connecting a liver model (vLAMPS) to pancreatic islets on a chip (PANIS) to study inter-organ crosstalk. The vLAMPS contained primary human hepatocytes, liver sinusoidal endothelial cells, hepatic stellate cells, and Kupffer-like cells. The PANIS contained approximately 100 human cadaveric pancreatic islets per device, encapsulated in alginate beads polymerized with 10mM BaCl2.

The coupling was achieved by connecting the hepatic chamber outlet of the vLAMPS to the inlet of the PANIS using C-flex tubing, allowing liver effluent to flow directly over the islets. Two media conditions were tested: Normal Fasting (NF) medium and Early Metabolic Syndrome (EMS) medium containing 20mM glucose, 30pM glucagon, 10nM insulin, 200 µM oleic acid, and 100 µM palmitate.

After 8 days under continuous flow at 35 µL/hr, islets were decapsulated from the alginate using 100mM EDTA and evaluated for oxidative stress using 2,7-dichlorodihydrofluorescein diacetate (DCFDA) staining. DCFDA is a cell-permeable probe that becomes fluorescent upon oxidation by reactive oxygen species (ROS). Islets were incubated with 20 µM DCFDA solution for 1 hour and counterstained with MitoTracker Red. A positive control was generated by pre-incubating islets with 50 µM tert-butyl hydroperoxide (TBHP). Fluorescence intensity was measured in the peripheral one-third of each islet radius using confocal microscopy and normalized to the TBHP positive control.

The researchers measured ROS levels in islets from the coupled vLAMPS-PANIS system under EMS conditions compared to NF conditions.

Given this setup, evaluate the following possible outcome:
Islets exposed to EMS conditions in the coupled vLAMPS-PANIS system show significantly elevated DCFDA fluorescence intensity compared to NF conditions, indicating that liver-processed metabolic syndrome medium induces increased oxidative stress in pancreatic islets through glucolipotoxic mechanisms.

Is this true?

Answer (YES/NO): NO